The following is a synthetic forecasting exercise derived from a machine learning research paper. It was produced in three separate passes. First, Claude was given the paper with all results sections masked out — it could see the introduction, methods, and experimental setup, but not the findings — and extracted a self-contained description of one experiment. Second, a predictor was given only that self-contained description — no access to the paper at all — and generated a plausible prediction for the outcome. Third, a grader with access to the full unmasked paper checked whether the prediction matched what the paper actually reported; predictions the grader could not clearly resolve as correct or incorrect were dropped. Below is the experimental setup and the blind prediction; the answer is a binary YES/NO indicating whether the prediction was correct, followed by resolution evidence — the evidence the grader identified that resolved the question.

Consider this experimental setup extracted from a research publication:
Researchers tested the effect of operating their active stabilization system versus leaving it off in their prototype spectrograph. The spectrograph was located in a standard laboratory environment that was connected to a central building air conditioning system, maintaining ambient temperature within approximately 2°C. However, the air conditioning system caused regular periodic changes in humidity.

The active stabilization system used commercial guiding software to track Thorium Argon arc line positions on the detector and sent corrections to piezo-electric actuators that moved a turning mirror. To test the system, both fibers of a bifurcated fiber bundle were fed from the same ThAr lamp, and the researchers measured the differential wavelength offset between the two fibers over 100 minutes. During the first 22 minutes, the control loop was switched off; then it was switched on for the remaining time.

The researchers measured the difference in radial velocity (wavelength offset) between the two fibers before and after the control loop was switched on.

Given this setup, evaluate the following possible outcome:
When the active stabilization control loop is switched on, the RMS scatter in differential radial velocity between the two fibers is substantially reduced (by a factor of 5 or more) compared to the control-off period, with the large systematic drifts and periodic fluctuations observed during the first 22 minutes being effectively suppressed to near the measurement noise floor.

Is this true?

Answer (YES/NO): YES